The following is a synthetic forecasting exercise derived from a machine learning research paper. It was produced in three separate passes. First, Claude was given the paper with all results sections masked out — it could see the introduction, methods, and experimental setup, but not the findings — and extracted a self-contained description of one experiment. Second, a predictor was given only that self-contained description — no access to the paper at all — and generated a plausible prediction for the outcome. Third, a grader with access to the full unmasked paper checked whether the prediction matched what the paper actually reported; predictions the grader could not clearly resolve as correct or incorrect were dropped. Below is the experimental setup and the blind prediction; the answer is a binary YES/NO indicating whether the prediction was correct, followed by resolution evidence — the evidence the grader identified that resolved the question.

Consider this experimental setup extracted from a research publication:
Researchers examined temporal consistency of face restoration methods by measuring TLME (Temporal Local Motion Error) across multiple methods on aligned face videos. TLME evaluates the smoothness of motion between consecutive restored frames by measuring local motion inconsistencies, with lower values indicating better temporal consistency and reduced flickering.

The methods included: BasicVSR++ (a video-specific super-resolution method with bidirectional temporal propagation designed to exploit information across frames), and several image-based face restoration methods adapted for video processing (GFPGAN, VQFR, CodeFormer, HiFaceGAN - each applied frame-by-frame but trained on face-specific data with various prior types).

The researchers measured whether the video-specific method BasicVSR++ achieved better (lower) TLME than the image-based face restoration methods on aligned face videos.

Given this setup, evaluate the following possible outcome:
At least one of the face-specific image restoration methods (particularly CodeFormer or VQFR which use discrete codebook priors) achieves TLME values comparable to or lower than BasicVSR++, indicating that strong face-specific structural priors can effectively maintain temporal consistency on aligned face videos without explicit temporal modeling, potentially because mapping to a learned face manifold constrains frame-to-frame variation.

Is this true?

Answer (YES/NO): YES